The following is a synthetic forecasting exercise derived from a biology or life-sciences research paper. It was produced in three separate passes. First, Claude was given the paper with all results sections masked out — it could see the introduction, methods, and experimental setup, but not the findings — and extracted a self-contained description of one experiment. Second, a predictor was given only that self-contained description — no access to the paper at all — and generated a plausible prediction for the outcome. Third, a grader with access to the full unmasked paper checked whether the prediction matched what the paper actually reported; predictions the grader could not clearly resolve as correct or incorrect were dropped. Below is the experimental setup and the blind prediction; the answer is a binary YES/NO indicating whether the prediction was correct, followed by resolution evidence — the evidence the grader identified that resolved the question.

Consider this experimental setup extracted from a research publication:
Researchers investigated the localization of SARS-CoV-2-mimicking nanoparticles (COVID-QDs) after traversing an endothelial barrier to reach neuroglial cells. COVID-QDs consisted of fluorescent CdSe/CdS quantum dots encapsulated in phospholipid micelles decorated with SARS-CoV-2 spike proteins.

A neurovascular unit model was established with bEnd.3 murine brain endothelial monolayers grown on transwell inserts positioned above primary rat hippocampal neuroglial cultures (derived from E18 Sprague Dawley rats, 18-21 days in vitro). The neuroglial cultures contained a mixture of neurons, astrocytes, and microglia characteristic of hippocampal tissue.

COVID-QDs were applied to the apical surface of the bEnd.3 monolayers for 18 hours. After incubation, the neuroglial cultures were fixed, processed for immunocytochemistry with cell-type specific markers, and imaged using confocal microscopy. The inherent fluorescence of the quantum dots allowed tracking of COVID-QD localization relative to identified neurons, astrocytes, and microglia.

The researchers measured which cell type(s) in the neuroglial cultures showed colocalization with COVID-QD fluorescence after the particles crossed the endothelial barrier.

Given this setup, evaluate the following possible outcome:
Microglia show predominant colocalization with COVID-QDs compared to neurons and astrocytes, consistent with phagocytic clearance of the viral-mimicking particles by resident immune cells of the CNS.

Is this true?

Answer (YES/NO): NO